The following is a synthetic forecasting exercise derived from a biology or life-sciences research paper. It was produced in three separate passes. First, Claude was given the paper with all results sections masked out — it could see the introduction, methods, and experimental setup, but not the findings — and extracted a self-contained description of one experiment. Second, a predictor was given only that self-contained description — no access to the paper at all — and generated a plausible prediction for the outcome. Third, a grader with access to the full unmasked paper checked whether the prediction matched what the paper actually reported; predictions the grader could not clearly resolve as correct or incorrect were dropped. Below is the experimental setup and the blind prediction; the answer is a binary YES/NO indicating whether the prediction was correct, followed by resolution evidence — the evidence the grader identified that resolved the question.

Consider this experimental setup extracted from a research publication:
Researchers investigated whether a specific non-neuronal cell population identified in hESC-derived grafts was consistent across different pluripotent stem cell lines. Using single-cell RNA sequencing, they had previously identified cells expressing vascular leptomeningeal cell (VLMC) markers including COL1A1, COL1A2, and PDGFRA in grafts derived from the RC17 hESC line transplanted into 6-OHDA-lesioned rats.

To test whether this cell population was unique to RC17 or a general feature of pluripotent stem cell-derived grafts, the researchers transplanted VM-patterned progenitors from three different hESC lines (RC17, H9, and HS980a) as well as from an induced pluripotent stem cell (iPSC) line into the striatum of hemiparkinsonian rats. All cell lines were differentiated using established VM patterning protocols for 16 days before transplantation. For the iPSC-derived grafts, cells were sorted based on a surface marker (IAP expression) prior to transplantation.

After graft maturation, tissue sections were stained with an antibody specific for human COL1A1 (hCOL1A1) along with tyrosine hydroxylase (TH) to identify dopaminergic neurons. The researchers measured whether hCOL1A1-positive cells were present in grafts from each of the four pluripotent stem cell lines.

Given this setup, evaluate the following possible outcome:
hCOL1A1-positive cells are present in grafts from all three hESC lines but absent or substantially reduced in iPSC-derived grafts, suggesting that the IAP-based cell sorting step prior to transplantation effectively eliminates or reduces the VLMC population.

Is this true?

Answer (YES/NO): NO